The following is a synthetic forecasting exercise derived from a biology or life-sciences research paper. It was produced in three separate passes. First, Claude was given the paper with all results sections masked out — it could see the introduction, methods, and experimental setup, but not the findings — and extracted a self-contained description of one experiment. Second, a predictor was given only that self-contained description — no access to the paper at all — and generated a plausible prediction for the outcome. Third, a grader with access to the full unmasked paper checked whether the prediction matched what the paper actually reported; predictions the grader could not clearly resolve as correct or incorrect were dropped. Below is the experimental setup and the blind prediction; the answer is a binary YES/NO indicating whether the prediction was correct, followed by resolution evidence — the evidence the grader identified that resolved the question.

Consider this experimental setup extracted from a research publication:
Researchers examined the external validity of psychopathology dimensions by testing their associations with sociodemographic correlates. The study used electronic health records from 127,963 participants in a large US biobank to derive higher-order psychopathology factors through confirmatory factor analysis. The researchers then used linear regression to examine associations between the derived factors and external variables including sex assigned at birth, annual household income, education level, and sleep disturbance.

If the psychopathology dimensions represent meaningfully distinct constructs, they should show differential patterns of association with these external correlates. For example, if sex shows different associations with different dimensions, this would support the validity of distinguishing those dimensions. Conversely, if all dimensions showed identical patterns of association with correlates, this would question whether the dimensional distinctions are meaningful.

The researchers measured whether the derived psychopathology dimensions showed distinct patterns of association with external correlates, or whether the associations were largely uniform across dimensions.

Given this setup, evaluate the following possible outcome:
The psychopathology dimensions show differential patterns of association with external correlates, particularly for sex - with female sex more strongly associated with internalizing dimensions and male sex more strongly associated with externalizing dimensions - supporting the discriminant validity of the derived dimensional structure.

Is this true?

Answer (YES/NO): YES